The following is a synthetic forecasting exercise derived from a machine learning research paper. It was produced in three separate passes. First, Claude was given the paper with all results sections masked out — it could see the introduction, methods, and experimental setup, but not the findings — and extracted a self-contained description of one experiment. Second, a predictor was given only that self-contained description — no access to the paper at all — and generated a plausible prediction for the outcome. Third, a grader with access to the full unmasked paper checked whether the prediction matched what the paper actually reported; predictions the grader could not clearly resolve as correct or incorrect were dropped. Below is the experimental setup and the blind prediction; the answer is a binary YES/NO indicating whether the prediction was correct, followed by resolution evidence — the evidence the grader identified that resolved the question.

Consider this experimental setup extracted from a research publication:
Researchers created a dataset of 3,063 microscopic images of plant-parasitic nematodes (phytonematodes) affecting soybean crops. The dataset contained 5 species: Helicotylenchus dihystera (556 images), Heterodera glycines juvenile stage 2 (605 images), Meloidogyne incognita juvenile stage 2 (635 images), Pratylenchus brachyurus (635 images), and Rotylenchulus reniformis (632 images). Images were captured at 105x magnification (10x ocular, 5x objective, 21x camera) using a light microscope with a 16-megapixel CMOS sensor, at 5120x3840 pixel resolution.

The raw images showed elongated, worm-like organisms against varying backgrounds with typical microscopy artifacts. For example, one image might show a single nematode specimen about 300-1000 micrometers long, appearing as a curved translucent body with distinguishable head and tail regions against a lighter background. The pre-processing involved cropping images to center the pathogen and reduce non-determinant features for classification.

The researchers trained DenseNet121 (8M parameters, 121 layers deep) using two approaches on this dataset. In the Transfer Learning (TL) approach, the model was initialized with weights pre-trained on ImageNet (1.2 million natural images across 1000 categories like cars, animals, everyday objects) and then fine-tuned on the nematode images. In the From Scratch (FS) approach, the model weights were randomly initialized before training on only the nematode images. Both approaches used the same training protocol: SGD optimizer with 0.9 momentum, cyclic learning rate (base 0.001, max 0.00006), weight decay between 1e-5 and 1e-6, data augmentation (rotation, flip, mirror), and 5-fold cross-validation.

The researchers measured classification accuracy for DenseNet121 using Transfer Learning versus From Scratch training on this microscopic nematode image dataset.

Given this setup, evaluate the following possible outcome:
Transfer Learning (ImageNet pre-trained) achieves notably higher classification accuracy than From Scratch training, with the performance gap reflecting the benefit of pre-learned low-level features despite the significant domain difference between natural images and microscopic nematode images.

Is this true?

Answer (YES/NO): YES